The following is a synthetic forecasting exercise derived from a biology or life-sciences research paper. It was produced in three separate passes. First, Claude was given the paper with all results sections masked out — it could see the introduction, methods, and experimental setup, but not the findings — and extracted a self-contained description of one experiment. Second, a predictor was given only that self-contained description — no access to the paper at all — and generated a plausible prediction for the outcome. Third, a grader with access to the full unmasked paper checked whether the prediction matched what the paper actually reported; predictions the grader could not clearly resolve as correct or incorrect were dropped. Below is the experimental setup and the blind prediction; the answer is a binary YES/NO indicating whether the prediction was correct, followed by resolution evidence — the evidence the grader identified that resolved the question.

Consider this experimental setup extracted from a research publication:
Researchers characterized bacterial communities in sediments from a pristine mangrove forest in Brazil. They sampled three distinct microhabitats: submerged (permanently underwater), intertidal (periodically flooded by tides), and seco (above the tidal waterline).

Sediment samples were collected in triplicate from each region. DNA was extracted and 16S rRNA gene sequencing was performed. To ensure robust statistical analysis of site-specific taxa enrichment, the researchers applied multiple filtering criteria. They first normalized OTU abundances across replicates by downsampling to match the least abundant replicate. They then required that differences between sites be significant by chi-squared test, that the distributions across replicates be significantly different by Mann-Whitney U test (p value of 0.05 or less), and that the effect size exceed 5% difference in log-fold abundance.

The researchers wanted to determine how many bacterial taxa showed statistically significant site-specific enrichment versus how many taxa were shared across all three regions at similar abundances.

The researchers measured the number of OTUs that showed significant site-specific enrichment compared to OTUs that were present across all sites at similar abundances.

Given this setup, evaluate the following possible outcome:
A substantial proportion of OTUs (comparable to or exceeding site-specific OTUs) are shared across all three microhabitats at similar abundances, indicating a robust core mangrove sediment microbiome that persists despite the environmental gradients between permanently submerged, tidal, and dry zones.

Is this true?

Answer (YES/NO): YES